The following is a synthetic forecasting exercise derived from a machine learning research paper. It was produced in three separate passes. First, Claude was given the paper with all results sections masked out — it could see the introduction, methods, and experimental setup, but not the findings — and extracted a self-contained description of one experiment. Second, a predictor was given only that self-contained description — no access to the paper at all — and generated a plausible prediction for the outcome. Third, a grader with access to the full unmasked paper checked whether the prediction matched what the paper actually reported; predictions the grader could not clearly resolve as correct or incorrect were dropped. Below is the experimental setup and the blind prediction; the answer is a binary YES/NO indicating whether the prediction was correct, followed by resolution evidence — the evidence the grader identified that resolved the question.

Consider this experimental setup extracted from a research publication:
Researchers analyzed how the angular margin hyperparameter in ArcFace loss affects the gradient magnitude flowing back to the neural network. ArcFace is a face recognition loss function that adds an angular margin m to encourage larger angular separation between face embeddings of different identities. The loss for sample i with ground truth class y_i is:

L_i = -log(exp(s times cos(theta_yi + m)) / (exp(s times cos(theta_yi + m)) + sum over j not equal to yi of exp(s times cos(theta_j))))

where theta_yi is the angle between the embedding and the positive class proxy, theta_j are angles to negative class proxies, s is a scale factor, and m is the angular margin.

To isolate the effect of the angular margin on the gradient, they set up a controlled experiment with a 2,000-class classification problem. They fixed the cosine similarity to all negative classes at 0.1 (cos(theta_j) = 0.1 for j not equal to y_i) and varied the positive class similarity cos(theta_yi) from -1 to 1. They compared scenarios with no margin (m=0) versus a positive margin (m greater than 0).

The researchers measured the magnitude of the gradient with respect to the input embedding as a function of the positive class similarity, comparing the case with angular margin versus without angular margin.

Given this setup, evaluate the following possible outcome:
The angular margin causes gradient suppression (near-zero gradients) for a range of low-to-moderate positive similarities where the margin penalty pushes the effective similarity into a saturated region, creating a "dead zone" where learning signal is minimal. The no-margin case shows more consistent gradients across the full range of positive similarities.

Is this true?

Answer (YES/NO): NO